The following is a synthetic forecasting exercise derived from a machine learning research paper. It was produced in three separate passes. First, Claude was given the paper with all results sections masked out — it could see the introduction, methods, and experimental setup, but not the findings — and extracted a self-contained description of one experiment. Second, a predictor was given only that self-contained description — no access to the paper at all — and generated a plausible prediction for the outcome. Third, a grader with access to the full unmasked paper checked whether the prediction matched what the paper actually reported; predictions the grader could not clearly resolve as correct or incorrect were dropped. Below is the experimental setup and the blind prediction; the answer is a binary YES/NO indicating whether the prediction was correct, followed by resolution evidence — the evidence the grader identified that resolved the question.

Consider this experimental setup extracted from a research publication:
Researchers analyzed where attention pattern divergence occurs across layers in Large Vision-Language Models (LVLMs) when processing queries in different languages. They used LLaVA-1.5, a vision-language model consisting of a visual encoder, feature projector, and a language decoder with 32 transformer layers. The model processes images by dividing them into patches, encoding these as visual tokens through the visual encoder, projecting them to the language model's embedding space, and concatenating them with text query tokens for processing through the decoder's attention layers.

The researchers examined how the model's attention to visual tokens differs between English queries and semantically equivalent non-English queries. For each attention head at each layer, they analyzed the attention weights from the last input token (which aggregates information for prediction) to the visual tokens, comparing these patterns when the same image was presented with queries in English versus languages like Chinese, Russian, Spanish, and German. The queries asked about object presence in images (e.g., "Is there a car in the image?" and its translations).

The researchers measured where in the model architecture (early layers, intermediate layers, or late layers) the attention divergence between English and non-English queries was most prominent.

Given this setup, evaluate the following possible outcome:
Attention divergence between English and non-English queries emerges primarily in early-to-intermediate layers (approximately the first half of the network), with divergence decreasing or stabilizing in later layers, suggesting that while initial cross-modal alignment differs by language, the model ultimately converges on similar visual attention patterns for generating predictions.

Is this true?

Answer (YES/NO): NO